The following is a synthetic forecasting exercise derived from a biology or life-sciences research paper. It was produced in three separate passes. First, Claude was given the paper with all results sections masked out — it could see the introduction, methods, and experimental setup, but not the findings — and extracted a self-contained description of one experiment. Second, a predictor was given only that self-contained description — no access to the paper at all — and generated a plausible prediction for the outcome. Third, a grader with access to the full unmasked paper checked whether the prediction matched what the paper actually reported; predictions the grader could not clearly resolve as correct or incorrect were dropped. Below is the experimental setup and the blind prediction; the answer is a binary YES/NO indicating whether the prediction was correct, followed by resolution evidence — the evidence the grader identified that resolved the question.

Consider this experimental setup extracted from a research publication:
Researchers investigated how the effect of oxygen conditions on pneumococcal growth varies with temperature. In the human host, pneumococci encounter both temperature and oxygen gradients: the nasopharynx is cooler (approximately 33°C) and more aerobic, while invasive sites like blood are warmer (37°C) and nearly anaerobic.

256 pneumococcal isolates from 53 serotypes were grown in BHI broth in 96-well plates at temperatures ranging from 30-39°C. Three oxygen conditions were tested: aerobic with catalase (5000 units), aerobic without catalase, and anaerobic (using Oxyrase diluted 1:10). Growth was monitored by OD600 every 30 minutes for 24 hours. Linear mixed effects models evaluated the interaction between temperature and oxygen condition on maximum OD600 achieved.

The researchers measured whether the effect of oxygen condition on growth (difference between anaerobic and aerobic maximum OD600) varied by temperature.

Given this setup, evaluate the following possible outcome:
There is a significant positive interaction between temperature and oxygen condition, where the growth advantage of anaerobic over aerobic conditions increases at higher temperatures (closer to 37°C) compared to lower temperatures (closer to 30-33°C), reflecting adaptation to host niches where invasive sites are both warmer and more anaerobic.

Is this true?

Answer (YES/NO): NO